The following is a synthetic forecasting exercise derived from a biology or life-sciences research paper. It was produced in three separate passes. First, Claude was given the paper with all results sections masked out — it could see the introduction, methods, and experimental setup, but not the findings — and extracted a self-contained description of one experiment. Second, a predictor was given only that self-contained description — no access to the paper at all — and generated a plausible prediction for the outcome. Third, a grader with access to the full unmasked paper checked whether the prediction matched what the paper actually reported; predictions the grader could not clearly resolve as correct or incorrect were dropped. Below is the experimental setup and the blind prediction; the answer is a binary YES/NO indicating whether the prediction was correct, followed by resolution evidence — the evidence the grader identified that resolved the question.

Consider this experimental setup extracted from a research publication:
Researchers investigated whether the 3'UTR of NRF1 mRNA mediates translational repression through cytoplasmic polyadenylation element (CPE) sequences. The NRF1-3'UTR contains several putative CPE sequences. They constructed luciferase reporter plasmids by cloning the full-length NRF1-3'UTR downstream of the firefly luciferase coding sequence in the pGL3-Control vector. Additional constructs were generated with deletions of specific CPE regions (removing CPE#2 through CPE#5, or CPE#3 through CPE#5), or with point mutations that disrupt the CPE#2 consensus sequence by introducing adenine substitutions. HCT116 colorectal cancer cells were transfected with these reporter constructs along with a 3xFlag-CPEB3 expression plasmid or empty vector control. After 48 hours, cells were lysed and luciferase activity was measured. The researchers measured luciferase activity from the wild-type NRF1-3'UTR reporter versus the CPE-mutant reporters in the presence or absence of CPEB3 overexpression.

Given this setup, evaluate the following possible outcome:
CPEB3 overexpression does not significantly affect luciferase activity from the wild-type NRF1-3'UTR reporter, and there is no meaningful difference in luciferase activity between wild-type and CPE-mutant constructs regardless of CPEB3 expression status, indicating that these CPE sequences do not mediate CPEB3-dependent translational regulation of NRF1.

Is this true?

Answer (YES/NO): NO